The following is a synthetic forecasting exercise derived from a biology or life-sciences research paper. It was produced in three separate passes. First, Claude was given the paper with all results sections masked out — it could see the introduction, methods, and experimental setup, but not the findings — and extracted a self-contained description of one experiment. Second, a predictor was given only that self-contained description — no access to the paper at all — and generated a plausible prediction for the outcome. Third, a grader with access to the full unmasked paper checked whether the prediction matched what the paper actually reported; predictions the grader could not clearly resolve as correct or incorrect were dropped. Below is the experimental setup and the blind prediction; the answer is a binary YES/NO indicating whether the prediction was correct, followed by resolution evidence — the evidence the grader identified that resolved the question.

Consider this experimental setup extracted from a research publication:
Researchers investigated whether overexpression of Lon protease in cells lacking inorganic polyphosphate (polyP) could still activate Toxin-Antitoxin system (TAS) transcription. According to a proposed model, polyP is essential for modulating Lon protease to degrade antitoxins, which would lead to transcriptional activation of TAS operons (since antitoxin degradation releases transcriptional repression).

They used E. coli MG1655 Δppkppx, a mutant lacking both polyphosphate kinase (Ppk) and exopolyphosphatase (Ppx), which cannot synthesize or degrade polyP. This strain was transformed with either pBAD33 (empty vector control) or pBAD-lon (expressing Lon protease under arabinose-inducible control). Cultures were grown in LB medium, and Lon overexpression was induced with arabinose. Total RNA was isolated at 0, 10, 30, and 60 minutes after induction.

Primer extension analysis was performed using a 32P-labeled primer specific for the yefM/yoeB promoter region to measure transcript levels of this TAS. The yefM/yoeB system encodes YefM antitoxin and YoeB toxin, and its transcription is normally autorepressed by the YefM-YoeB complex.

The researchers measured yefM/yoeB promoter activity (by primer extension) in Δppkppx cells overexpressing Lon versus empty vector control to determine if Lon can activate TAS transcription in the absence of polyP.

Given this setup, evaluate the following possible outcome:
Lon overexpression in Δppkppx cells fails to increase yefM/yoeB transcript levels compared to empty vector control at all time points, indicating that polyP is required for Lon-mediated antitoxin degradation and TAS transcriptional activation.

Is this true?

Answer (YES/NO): NO